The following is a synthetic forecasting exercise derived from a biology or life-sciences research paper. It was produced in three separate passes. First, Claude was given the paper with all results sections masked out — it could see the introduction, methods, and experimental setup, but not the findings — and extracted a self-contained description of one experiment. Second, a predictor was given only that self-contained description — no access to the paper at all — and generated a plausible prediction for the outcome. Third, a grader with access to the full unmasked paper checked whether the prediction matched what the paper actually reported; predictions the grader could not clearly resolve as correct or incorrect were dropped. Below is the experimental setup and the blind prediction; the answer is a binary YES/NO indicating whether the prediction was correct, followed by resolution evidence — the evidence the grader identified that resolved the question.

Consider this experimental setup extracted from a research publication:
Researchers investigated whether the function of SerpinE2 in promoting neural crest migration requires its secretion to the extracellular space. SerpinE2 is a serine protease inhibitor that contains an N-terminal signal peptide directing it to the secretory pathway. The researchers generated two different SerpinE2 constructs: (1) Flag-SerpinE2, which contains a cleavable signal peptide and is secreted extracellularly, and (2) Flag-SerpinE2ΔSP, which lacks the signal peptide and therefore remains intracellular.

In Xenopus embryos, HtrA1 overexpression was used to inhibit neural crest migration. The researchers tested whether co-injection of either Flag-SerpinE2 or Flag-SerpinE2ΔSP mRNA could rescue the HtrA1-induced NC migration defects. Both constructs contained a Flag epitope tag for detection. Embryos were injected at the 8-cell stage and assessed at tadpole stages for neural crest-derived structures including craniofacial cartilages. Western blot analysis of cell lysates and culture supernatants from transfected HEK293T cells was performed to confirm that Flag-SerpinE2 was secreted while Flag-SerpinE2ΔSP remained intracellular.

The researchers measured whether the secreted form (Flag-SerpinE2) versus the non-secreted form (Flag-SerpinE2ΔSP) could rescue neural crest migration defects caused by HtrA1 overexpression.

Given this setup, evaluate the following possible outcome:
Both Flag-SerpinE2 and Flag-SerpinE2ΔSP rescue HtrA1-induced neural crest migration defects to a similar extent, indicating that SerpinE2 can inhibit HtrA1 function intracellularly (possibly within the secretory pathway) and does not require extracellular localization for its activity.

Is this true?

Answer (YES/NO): NO